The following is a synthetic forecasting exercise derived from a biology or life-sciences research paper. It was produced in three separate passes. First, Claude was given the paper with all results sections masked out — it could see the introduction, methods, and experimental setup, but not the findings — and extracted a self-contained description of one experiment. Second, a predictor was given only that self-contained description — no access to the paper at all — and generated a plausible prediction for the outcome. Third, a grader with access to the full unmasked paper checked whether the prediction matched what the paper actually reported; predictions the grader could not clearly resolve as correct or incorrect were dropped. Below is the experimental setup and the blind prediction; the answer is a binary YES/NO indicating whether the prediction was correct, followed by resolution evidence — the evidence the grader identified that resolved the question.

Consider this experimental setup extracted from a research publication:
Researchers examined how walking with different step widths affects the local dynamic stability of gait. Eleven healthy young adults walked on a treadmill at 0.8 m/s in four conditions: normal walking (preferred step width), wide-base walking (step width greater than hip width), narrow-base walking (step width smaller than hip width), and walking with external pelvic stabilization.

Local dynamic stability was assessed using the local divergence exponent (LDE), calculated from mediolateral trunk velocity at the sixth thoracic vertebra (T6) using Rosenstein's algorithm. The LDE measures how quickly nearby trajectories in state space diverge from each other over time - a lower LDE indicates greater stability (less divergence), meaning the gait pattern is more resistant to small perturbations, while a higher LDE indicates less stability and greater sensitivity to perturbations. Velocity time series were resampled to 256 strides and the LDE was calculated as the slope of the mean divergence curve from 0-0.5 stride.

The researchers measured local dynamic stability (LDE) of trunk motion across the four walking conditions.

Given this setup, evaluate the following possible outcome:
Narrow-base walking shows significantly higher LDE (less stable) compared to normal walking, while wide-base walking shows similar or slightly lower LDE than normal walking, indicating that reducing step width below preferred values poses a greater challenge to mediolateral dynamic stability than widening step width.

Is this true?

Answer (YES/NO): NO